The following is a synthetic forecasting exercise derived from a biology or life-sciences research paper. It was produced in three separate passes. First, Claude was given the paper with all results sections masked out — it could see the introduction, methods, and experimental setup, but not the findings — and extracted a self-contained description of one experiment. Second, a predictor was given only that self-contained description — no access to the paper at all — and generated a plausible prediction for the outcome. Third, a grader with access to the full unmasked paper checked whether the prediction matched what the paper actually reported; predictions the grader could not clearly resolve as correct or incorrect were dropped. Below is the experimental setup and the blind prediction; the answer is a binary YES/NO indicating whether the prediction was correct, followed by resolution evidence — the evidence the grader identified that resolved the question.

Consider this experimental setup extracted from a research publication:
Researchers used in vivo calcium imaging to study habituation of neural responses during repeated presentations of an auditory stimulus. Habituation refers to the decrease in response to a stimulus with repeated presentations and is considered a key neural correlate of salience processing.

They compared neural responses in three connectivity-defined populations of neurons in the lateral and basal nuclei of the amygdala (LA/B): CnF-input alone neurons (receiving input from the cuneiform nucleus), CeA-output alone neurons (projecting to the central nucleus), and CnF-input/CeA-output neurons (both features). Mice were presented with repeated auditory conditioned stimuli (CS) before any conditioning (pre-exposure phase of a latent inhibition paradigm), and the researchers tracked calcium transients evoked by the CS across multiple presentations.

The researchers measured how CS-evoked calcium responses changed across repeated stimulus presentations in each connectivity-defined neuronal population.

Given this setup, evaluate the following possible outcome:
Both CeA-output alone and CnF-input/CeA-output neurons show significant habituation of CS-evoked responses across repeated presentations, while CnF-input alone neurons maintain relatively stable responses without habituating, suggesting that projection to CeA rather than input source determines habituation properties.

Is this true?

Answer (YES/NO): NO